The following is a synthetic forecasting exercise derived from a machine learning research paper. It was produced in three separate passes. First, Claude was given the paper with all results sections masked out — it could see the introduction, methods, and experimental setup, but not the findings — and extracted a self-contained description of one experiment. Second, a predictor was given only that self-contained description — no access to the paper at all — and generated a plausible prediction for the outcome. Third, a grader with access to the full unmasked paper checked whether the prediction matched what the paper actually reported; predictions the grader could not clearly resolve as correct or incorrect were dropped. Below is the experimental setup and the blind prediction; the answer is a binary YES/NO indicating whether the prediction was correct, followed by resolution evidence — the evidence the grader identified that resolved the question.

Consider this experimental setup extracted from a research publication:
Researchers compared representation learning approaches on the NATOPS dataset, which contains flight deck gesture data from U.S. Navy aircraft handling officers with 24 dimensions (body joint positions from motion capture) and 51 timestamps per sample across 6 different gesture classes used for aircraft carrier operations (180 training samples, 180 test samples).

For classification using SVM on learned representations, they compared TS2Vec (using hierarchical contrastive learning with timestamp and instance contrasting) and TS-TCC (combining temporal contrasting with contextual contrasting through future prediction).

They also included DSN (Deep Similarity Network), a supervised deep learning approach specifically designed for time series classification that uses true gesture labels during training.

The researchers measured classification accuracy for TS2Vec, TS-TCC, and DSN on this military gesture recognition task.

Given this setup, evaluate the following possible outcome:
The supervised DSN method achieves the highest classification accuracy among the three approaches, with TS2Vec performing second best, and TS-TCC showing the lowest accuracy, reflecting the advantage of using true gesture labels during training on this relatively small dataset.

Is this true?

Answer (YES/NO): YES